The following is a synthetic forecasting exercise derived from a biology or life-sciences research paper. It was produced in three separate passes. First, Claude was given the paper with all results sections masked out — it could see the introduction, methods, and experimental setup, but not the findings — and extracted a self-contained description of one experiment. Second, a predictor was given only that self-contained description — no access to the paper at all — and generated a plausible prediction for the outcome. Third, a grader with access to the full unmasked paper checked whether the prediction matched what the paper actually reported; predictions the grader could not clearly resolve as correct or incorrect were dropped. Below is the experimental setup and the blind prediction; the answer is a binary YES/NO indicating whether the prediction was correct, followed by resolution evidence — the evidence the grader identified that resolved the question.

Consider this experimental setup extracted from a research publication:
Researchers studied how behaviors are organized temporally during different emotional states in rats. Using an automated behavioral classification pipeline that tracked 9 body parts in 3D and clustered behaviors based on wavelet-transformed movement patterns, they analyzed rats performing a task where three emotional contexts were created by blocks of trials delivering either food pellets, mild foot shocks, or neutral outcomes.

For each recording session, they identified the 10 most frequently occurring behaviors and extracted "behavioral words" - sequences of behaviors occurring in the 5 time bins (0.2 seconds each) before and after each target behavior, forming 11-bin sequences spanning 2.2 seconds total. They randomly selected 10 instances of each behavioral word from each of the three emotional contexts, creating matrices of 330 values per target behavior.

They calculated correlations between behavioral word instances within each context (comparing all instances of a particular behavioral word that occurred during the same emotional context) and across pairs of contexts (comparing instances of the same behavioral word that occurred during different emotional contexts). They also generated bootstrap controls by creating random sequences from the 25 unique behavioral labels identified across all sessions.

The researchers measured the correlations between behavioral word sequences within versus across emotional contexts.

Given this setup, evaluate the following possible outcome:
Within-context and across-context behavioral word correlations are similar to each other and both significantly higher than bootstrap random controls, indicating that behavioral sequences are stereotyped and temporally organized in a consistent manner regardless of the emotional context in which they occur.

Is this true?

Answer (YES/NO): YES